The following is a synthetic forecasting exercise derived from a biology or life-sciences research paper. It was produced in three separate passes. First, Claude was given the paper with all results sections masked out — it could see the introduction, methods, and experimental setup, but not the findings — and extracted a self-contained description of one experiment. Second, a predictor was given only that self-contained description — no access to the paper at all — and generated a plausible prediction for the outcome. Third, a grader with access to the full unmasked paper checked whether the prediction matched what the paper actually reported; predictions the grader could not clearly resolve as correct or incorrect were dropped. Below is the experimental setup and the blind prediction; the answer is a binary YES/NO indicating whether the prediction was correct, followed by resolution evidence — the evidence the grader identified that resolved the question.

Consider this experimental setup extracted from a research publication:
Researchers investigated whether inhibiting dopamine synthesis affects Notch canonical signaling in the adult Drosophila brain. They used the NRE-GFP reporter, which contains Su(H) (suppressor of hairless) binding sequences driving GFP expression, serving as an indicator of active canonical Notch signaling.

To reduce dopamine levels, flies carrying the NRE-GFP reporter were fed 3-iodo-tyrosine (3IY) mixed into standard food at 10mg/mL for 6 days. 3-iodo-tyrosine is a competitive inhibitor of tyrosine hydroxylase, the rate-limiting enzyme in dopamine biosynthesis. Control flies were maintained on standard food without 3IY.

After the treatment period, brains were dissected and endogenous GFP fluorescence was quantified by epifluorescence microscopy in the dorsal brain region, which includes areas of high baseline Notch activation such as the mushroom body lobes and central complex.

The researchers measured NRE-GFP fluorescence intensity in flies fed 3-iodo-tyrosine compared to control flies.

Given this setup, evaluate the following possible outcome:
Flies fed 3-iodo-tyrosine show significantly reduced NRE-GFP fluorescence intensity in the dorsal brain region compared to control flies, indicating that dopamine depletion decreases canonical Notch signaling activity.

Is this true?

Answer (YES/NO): YES